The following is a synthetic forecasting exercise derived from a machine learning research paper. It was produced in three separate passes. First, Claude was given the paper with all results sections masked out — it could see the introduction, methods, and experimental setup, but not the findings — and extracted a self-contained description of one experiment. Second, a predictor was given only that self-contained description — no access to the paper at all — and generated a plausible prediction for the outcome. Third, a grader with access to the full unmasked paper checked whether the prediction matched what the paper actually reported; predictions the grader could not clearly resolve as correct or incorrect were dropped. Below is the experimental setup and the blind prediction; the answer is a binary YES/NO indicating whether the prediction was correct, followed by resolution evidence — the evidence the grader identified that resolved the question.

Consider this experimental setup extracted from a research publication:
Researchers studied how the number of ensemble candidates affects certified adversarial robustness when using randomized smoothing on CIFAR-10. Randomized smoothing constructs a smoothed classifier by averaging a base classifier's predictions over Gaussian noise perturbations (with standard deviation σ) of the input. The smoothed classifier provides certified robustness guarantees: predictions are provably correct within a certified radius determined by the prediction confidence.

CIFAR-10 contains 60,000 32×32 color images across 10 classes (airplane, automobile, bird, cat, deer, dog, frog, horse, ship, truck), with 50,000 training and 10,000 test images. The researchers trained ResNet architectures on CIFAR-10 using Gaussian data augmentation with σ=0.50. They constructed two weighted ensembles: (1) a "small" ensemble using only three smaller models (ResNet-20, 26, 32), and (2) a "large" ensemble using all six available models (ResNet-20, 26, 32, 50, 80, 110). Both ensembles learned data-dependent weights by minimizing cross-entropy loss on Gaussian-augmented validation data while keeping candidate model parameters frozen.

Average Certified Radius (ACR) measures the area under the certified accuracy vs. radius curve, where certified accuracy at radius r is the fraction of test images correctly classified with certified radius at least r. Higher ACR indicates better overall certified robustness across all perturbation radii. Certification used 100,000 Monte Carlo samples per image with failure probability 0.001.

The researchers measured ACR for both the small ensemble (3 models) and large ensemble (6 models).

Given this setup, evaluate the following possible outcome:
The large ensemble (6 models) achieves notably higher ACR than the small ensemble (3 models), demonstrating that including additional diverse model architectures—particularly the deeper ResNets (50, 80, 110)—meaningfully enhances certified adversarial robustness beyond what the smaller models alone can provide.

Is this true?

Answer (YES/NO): YES